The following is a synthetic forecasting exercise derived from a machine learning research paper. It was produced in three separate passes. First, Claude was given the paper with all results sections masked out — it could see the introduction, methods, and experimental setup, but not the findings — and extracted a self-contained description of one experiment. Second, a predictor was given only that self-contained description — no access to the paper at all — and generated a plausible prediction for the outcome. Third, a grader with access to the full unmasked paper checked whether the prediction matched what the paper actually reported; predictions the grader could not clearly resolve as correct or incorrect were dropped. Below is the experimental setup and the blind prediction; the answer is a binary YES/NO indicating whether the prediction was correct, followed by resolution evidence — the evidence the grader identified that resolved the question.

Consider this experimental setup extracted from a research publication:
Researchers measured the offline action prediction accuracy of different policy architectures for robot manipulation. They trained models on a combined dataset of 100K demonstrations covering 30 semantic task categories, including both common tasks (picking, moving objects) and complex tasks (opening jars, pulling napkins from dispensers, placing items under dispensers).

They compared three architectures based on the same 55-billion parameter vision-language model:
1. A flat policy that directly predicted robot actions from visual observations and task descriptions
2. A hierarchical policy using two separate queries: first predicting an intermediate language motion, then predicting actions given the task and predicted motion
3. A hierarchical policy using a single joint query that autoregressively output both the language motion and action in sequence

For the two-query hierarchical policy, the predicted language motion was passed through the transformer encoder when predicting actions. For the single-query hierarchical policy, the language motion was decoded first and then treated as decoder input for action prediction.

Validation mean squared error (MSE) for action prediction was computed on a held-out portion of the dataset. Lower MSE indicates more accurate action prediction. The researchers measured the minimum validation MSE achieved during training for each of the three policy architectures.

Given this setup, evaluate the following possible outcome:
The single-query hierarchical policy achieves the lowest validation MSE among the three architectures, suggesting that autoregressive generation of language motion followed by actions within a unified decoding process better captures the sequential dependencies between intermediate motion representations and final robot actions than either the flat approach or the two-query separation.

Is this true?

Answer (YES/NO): NO